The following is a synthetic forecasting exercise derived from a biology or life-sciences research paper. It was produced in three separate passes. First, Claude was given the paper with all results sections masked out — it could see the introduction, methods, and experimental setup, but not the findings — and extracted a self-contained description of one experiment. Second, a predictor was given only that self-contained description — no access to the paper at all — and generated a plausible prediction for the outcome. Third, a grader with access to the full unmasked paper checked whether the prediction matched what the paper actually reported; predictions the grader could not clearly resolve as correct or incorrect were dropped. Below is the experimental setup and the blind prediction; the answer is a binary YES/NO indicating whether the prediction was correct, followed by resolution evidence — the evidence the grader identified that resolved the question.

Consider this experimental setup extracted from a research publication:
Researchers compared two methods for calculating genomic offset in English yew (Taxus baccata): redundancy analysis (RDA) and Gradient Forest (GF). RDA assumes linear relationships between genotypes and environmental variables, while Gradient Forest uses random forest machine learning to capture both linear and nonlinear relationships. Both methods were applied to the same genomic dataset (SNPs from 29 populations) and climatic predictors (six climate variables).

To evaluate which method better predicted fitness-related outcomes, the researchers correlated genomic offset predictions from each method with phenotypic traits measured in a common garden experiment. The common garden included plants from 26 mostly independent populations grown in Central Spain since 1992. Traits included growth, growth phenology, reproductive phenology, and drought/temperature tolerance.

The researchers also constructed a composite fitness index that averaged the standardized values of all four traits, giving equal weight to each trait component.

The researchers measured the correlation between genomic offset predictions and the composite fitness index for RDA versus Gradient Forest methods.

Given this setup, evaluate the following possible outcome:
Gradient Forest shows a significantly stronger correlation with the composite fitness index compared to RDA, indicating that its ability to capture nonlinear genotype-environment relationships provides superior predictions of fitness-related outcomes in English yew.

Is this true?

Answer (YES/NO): NO